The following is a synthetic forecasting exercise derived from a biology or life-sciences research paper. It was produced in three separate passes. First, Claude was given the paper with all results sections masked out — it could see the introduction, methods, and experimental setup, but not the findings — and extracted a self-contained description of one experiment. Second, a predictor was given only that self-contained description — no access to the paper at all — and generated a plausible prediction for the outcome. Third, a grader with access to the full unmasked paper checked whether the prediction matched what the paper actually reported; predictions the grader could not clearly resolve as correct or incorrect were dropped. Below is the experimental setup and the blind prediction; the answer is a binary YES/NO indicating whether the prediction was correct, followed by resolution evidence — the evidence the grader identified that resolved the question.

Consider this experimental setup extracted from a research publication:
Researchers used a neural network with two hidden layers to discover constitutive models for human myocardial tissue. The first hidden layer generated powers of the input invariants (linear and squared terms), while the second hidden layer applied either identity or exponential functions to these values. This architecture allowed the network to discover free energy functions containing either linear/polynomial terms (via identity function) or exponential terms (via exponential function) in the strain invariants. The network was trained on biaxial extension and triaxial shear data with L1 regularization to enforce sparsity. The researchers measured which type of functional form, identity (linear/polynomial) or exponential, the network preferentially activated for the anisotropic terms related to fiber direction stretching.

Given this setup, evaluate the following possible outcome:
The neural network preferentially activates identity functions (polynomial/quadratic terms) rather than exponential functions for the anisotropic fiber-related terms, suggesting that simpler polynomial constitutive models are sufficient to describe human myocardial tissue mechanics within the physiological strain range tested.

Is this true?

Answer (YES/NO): NO